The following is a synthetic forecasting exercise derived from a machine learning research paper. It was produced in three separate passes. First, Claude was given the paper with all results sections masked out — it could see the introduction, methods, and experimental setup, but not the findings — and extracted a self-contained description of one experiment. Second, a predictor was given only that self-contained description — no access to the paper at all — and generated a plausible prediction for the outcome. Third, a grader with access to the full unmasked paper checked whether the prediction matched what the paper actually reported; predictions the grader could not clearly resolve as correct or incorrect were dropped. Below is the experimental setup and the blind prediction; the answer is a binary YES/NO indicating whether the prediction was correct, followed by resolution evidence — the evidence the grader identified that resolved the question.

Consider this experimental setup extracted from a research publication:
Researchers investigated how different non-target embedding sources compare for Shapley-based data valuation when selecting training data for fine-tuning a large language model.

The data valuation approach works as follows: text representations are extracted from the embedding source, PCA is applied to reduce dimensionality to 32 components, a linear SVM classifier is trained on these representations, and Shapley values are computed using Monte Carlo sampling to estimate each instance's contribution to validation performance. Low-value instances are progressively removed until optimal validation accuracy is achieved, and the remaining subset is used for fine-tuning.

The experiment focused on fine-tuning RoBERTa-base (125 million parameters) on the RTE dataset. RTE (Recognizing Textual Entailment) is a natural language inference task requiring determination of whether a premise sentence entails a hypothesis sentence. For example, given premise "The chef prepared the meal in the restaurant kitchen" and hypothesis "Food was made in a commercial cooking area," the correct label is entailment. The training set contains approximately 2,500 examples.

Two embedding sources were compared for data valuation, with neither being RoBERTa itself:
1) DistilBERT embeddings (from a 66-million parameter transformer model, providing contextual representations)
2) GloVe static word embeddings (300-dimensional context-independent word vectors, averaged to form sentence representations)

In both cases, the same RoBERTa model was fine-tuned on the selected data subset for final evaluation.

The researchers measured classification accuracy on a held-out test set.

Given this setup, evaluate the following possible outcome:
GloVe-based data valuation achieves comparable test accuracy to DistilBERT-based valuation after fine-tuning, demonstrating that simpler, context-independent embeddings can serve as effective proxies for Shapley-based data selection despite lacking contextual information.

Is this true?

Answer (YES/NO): YES